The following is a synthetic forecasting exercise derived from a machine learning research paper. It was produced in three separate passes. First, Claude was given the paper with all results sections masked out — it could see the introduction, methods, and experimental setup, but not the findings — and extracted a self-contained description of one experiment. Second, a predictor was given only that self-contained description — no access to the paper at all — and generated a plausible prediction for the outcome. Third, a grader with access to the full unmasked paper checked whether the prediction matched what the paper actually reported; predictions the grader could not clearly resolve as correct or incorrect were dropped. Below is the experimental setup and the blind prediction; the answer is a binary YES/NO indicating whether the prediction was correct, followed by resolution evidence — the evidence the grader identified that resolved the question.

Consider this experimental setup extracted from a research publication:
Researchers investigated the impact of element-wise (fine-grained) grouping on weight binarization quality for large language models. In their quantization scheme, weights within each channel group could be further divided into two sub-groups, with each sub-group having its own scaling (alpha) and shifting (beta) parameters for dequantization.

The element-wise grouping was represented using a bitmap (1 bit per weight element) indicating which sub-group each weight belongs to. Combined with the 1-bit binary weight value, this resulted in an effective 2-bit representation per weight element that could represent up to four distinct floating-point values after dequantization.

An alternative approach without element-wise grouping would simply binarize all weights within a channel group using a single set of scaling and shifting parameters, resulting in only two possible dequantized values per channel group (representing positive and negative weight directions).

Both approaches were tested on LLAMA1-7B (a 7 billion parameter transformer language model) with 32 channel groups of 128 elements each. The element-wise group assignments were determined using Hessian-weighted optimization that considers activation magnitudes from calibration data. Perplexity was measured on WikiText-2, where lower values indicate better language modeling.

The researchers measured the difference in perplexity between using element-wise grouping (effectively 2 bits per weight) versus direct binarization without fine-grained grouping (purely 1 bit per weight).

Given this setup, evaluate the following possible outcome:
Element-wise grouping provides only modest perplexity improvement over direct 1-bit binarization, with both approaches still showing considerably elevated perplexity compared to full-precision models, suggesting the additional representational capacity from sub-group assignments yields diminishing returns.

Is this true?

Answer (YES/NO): NO